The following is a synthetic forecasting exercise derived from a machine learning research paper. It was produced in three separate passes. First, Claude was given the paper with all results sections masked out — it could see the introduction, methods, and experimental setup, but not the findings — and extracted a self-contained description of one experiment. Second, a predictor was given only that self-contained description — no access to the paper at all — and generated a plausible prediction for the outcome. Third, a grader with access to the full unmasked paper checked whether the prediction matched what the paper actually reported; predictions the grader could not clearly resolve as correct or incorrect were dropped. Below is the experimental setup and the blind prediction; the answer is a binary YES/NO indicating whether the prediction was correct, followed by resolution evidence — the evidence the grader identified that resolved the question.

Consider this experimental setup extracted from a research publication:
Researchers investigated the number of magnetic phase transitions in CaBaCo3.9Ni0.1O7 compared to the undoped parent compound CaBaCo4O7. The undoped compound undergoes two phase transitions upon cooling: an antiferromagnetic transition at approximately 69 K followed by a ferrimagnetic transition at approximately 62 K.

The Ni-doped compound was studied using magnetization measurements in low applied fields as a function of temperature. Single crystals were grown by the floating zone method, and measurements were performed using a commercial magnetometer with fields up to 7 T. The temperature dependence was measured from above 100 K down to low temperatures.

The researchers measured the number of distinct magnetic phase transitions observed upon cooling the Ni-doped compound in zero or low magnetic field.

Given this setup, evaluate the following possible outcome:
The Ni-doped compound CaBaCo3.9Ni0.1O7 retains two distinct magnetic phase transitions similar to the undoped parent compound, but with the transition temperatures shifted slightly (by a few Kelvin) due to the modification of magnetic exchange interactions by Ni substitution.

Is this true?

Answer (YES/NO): NO